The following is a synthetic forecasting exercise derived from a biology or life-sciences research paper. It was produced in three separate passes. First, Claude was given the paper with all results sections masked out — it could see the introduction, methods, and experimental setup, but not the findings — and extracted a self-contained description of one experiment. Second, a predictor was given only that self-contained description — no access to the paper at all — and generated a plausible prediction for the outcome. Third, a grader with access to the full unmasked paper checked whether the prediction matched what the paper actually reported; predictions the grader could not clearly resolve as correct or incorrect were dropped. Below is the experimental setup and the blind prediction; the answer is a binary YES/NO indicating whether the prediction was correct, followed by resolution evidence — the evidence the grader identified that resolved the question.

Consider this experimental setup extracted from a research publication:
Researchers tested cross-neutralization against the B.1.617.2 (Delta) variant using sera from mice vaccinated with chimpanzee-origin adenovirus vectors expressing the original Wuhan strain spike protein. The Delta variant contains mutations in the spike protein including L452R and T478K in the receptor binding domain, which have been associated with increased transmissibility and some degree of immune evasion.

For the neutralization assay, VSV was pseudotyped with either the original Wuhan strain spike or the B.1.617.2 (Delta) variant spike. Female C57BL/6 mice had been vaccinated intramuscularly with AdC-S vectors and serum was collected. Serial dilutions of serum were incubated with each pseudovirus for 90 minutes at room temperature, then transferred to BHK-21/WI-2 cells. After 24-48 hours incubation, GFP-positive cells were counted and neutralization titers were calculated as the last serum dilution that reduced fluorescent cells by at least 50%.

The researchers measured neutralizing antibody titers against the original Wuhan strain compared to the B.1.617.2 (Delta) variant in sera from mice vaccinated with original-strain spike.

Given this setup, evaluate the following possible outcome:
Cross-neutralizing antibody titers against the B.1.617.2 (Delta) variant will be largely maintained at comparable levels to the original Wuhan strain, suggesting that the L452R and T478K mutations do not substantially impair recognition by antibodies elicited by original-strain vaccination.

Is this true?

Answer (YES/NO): NO